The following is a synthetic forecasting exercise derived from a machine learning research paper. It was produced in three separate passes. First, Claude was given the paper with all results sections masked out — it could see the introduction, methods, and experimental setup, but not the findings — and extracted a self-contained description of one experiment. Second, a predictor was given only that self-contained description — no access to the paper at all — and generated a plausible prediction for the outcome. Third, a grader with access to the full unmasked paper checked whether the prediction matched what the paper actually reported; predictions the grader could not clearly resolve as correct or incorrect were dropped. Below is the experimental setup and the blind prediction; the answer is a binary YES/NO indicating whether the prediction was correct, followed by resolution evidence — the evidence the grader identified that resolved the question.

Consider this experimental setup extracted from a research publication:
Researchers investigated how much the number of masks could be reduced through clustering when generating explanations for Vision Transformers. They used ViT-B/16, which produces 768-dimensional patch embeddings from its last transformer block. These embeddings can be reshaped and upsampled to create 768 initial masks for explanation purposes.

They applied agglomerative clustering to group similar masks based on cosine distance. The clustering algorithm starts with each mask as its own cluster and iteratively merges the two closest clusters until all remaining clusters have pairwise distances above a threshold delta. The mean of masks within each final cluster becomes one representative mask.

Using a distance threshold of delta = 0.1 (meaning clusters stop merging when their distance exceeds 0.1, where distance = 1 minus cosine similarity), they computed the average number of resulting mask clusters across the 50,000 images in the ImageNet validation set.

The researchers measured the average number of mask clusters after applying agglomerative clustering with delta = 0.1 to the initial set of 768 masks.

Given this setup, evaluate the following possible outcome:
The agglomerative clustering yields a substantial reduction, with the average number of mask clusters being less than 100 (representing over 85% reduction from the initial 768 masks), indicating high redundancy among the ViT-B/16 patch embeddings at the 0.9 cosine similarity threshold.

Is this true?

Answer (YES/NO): YES